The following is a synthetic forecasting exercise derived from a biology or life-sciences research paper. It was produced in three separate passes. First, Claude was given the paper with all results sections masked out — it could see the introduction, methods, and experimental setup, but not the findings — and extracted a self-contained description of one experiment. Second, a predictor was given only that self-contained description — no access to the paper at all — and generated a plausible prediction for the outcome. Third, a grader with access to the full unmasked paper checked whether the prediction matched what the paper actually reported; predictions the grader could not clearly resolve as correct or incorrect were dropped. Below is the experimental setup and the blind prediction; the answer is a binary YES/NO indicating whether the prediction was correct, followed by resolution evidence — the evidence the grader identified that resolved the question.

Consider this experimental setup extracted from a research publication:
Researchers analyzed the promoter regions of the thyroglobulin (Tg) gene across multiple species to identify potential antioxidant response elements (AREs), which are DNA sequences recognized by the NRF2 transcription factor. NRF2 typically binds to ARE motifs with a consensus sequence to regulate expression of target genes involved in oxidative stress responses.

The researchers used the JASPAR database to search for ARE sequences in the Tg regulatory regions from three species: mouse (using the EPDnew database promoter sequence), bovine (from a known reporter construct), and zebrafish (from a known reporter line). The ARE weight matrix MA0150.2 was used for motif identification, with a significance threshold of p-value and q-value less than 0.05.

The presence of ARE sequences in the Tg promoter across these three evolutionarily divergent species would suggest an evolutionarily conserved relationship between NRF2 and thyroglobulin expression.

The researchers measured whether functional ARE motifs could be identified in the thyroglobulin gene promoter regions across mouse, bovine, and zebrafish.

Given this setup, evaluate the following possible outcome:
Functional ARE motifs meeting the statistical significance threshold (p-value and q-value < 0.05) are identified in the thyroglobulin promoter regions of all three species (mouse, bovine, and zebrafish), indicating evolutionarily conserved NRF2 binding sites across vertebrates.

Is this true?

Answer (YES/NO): NO